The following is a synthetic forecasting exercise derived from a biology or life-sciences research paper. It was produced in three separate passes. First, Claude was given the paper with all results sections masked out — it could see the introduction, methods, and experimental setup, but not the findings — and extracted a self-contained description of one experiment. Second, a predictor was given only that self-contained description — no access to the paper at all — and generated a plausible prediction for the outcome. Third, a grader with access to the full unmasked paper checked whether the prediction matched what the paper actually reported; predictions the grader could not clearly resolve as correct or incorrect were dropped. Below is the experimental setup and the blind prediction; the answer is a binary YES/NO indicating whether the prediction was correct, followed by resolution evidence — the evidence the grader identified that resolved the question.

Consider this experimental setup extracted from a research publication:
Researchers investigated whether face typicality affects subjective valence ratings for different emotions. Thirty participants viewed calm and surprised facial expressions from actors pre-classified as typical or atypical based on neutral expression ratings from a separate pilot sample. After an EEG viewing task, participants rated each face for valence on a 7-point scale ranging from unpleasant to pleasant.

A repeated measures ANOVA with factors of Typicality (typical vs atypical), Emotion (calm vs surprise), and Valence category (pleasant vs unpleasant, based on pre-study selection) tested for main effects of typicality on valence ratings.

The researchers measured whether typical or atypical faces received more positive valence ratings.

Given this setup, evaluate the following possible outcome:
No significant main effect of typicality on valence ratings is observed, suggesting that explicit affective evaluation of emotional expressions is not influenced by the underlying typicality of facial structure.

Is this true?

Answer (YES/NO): NO